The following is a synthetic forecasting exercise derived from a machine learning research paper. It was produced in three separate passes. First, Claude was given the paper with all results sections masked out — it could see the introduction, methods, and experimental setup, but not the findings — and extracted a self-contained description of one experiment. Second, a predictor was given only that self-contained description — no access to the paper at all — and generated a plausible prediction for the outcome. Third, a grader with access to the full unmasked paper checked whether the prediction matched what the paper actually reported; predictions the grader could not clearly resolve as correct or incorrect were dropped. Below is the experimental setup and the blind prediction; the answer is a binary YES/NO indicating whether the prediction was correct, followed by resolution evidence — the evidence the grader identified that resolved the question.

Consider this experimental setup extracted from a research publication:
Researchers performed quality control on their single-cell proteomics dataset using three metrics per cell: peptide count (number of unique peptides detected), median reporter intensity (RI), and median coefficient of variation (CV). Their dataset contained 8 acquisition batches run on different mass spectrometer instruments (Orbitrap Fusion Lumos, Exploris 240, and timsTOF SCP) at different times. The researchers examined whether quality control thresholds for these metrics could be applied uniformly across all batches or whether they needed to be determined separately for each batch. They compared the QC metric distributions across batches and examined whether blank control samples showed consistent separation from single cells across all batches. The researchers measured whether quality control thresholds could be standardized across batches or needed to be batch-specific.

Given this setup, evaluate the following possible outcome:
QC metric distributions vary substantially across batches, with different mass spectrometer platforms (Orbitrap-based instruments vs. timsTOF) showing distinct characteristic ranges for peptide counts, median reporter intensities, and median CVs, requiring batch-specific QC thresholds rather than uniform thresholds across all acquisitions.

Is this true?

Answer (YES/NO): YES